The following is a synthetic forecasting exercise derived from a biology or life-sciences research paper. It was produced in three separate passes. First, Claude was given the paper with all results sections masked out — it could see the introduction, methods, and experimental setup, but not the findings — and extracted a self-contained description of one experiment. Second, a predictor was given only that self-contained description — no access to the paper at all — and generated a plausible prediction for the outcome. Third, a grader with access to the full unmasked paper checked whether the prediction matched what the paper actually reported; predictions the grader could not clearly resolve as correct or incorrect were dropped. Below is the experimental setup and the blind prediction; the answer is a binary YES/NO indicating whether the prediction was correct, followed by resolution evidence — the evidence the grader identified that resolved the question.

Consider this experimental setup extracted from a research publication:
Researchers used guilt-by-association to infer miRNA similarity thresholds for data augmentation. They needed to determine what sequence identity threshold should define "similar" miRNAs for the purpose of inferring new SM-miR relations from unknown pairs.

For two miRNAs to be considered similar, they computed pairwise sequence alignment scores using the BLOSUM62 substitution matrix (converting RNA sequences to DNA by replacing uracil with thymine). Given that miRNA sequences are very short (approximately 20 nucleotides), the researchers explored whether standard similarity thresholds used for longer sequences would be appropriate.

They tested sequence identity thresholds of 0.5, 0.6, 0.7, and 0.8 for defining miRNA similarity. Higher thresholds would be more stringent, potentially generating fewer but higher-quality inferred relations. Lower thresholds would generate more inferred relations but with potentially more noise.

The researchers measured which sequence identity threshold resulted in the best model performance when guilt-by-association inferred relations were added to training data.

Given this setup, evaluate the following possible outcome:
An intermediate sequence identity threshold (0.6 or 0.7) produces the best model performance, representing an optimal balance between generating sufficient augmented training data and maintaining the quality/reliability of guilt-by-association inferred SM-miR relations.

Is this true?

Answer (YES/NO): NO